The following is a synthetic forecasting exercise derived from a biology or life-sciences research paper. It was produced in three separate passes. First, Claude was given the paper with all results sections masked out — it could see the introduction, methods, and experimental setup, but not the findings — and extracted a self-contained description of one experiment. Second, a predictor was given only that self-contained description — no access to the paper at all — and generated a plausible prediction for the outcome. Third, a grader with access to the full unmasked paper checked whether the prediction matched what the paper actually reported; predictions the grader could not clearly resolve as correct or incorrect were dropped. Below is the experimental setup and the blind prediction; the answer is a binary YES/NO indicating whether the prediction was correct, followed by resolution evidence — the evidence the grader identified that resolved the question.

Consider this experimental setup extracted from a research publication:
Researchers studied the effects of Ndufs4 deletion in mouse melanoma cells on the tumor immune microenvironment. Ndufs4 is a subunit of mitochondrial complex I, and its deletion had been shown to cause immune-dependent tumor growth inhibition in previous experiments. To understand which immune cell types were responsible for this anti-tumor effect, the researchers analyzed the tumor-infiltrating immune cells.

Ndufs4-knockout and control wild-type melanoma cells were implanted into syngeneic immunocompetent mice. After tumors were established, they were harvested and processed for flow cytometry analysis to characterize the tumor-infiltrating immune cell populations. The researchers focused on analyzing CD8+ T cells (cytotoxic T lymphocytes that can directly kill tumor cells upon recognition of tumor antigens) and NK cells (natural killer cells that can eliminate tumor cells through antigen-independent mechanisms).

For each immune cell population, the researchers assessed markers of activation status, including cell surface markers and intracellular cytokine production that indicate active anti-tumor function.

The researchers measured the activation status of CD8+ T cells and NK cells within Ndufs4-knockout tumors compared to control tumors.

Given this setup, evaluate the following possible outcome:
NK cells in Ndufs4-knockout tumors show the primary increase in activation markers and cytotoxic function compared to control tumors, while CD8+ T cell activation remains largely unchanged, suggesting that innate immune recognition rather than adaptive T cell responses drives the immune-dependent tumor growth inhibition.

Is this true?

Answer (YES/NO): NO